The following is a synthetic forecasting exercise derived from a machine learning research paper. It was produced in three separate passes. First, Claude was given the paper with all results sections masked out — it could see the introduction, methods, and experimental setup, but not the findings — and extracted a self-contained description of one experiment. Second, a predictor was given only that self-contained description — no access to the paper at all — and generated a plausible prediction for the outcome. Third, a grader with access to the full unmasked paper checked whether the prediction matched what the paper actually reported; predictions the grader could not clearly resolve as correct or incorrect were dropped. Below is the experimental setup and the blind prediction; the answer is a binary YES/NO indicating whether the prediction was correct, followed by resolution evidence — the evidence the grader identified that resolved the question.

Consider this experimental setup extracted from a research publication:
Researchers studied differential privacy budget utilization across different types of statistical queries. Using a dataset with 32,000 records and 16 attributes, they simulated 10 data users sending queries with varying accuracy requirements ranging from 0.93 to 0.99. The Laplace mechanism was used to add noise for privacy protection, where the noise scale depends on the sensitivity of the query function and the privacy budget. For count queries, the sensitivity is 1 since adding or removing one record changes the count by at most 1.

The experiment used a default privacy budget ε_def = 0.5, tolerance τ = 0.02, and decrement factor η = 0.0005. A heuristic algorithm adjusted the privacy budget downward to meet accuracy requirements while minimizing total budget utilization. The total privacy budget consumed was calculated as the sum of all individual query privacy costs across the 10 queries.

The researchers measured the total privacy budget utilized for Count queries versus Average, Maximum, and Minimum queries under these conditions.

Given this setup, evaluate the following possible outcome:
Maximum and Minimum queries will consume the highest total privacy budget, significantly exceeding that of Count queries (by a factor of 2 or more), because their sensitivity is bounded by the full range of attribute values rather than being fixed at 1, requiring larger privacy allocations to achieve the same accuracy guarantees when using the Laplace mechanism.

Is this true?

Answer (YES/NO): NO